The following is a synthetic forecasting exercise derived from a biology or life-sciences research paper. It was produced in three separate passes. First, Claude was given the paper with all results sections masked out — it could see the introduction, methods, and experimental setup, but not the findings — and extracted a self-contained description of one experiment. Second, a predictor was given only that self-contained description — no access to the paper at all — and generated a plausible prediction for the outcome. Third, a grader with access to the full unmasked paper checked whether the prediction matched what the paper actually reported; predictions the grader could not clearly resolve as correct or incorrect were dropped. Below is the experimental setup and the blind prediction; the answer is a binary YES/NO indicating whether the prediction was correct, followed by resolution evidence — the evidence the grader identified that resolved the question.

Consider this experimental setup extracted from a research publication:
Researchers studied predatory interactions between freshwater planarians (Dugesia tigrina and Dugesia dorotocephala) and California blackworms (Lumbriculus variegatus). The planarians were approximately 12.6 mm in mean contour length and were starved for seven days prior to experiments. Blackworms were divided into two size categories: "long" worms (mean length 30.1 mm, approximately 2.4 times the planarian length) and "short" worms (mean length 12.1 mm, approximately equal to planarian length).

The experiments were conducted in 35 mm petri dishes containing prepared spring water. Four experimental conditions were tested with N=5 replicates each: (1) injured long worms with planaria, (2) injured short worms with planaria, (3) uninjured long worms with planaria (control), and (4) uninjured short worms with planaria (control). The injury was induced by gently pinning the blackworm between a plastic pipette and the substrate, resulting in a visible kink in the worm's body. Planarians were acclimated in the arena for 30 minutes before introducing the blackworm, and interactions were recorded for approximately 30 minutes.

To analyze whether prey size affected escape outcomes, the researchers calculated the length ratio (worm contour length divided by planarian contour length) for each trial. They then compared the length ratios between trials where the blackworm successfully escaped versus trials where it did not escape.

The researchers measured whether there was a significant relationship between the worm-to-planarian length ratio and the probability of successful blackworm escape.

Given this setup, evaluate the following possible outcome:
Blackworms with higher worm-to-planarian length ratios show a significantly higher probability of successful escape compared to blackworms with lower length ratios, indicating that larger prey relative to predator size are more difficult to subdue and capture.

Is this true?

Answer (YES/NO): NO